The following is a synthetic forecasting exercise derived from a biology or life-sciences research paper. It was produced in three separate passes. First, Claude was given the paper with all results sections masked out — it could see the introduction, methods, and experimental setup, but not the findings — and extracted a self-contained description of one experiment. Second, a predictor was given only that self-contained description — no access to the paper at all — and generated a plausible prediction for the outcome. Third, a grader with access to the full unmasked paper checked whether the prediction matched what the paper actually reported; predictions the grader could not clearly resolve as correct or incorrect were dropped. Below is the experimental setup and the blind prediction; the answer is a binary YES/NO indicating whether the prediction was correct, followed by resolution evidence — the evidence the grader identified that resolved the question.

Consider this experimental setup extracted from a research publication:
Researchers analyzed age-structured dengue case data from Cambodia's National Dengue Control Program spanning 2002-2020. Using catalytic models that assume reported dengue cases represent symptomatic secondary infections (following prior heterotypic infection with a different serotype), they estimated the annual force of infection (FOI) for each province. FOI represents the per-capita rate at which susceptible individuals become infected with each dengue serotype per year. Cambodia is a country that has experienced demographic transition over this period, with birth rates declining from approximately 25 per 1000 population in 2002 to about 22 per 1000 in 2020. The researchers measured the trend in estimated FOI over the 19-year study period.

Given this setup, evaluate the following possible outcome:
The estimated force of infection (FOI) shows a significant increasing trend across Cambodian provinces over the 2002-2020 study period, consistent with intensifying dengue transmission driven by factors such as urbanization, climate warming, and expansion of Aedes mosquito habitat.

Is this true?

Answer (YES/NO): NO